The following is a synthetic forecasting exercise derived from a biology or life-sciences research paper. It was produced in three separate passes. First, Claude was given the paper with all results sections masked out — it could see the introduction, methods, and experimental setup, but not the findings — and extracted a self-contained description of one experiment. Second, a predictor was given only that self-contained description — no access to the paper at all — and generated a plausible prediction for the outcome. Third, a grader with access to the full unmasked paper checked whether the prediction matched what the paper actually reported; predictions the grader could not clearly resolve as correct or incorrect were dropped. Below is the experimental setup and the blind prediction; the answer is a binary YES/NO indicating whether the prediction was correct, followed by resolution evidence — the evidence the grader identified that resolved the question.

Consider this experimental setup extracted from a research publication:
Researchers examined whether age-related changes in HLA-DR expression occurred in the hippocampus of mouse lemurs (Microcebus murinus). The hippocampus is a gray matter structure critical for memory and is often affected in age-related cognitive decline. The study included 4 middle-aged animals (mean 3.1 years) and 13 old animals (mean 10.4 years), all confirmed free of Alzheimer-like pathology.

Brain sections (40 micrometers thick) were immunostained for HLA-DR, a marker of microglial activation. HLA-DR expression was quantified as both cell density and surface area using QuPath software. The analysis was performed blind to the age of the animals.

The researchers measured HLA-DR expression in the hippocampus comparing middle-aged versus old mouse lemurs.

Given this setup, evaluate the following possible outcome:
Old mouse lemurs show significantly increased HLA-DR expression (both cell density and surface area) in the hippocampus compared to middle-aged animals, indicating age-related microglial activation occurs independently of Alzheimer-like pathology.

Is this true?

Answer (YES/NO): NO